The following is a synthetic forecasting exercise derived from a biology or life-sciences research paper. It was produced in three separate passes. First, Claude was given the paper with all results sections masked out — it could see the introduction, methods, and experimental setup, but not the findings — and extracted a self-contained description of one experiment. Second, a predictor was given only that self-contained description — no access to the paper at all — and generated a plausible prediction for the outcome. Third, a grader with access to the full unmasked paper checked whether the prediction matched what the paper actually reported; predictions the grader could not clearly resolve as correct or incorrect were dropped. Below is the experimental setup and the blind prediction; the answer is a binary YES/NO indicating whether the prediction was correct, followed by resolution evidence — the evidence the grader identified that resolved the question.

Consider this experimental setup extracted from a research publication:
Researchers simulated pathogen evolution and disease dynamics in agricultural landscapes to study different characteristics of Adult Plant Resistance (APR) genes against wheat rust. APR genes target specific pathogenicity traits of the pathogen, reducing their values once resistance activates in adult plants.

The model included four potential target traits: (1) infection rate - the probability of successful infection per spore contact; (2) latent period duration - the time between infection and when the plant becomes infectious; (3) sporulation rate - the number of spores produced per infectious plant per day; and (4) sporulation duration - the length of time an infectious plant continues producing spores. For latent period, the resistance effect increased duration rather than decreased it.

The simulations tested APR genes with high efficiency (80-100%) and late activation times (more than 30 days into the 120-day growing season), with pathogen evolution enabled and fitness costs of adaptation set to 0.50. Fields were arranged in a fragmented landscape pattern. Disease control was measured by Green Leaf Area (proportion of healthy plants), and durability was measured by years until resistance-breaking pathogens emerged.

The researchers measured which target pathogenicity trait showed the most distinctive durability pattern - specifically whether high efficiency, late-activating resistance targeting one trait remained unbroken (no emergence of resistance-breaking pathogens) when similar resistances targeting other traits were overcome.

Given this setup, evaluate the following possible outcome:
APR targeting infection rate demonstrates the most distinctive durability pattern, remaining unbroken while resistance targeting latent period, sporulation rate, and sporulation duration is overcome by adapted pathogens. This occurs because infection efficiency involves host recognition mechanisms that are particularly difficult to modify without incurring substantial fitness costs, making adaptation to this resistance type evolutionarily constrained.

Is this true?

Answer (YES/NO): NO